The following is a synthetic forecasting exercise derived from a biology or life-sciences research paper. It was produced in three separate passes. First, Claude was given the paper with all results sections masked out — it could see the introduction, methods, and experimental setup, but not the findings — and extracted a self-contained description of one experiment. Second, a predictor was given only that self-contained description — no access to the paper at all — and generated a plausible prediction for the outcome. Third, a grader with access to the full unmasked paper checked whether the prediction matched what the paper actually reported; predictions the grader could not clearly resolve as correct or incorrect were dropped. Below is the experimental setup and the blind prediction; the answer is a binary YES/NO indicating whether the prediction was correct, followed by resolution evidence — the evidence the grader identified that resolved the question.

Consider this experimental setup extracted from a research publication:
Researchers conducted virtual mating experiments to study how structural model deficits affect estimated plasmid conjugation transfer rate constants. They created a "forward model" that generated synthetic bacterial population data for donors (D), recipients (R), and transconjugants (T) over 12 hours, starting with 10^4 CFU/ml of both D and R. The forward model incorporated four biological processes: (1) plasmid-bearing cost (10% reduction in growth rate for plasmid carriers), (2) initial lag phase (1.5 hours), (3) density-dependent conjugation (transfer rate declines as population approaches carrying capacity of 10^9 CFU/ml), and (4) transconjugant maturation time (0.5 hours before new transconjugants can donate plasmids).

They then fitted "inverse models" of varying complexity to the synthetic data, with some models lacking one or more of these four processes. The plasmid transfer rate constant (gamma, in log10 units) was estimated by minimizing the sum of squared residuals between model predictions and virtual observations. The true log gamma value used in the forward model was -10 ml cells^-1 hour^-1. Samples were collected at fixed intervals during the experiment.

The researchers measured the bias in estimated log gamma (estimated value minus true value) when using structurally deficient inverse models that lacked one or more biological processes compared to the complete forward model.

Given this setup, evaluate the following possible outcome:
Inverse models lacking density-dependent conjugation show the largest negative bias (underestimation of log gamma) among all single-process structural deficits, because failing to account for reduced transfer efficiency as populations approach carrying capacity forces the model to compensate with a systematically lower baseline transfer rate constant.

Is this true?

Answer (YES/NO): NO